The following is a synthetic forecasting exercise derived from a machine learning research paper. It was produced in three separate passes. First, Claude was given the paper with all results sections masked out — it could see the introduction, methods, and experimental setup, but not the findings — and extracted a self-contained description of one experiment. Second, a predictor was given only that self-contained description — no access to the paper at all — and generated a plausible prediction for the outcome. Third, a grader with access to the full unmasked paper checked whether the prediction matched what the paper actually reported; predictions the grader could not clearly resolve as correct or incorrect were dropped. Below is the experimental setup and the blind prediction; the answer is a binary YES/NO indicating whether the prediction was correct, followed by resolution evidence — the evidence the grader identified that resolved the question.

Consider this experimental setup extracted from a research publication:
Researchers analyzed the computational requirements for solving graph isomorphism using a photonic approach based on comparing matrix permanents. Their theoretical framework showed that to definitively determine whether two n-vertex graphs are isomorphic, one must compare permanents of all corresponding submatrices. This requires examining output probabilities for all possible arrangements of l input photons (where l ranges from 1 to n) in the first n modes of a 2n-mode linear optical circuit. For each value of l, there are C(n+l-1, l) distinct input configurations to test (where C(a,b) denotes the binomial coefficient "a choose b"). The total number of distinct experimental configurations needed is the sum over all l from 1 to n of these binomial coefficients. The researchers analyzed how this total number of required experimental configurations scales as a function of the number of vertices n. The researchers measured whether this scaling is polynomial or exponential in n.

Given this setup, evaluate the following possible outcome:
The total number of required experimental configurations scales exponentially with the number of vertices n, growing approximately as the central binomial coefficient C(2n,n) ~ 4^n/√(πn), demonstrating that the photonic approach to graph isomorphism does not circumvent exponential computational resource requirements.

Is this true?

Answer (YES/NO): NO